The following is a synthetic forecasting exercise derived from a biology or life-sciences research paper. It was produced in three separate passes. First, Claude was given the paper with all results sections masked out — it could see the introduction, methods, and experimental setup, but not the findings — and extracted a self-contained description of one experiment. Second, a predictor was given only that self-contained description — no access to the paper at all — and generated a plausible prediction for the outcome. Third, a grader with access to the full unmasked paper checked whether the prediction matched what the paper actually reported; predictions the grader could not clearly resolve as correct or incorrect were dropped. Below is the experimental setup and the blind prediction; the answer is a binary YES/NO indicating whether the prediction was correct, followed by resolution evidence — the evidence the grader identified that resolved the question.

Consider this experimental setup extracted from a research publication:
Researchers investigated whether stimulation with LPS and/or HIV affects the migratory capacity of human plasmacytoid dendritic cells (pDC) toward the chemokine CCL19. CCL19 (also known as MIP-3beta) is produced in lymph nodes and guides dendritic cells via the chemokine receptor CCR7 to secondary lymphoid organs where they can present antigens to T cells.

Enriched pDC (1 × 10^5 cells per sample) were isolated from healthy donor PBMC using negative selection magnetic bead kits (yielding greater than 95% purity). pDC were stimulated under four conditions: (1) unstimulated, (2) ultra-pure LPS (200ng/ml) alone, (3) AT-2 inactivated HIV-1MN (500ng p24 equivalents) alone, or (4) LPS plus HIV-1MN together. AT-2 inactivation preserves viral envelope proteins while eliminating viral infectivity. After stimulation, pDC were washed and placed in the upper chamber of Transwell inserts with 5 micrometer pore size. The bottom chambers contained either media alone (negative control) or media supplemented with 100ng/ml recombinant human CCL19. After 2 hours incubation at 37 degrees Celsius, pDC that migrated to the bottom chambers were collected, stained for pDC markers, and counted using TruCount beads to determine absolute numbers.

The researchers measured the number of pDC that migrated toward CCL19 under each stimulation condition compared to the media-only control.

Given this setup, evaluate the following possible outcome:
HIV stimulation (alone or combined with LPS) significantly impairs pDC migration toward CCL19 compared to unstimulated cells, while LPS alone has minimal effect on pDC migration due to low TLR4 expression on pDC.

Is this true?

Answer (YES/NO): NO